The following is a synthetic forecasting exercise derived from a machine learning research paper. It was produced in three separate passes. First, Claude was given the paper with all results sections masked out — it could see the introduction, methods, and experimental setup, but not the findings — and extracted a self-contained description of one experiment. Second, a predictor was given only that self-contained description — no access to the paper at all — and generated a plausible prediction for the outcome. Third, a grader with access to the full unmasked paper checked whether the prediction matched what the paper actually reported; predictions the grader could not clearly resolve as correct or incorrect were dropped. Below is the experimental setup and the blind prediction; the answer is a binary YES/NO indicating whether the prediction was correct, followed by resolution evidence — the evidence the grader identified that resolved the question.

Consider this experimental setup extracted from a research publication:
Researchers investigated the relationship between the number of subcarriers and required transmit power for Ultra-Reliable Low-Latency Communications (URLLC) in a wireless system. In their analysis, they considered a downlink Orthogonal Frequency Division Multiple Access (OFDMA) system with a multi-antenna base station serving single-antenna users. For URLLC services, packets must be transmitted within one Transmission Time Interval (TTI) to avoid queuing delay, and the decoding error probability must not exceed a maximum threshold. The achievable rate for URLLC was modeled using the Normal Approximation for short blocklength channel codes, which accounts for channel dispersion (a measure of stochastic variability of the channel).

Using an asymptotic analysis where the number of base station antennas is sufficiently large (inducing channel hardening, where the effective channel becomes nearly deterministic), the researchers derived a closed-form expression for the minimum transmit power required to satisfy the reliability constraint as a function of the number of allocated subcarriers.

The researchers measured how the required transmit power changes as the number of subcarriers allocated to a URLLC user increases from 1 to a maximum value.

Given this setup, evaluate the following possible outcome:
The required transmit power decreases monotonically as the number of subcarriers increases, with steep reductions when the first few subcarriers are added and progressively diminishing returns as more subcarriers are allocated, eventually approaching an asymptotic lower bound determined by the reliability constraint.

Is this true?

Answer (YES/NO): NO